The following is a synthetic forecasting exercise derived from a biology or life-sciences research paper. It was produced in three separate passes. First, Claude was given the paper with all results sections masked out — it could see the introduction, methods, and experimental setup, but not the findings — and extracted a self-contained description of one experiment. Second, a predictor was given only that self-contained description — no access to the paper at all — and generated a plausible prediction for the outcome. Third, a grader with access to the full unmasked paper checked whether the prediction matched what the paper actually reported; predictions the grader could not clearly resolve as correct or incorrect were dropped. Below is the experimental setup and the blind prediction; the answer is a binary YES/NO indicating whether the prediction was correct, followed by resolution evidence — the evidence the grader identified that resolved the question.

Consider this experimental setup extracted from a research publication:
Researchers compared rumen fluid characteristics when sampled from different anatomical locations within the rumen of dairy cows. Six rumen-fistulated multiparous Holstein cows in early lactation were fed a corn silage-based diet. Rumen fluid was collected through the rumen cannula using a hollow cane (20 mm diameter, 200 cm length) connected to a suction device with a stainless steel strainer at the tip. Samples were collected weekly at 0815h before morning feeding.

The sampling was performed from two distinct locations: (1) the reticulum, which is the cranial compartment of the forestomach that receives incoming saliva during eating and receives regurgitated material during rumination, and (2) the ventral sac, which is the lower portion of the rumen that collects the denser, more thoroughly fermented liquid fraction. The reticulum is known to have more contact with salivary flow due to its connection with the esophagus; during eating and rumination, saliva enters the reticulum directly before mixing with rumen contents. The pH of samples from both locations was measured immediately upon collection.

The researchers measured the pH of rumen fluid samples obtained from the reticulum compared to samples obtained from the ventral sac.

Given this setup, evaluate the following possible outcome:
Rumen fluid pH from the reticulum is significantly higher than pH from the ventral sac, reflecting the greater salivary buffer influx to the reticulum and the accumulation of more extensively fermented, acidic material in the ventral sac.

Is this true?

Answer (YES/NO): NO